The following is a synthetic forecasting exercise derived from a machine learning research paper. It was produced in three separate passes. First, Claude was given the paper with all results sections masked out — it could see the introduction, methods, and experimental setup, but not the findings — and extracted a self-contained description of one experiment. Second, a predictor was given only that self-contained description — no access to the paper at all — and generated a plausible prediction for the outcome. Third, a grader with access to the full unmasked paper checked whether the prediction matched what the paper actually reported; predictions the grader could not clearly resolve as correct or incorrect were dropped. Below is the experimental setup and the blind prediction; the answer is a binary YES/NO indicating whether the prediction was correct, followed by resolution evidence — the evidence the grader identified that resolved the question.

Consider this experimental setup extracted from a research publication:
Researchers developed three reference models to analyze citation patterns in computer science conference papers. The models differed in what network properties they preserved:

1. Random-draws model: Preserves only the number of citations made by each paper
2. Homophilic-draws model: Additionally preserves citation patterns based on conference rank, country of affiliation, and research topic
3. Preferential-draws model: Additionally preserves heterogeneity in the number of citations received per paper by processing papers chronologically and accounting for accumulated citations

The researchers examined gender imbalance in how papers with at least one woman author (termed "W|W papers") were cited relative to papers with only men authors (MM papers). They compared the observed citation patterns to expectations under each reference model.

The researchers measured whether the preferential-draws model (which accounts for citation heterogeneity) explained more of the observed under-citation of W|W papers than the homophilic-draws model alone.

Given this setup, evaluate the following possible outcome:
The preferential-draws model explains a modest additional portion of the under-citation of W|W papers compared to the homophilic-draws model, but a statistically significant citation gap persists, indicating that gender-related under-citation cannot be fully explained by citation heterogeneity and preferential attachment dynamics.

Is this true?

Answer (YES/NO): YES